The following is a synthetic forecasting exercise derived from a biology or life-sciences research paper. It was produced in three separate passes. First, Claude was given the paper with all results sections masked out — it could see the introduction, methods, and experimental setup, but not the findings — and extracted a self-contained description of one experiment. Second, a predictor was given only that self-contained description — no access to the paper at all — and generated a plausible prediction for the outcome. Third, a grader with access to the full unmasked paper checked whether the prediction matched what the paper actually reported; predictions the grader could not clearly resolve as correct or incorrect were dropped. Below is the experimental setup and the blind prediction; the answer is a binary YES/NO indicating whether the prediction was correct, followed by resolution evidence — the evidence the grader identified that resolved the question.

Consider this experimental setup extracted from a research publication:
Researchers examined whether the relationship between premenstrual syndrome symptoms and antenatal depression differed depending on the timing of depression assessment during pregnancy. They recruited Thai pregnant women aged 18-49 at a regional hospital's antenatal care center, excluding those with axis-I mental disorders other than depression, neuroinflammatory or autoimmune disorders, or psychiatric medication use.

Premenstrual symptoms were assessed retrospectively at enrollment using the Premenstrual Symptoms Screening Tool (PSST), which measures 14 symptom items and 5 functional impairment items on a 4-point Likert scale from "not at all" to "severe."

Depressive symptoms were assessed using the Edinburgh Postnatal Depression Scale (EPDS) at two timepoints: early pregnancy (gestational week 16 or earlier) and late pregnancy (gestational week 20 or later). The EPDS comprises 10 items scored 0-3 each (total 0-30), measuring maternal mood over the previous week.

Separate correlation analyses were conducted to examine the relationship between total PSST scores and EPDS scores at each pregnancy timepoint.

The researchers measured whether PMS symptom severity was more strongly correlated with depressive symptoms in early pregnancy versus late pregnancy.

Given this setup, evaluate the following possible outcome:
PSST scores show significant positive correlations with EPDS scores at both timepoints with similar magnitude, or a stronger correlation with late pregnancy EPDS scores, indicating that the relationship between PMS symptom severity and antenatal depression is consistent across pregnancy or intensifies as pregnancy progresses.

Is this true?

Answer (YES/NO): NO